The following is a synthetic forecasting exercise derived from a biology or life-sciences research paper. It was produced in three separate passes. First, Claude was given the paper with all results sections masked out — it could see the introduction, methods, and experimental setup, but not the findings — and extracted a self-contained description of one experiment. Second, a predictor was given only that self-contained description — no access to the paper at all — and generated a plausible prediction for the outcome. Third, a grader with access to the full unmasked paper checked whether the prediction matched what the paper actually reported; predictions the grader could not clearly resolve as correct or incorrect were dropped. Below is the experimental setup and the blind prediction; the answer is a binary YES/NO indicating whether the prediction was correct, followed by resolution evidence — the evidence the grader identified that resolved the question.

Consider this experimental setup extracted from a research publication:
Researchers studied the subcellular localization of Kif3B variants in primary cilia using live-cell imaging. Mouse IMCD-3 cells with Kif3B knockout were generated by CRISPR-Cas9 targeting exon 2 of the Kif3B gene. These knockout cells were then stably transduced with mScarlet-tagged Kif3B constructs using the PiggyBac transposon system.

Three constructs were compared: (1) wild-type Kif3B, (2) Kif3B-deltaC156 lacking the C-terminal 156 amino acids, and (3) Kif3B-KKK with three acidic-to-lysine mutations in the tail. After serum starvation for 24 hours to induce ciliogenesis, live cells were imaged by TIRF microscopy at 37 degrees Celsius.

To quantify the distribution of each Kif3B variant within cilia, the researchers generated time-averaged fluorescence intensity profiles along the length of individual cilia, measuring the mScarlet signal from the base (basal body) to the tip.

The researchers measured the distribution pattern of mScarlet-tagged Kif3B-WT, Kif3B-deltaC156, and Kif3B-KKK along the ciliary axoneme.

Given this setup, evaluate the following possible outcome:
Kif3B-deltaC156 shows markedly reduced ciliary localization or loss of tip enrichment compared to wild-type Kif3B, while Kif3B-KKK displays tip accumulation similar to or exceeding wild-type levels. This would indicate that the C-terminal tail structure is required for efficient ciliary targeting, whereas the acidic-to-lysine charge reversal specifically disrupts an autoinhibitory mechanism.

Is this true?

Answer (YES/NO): YES